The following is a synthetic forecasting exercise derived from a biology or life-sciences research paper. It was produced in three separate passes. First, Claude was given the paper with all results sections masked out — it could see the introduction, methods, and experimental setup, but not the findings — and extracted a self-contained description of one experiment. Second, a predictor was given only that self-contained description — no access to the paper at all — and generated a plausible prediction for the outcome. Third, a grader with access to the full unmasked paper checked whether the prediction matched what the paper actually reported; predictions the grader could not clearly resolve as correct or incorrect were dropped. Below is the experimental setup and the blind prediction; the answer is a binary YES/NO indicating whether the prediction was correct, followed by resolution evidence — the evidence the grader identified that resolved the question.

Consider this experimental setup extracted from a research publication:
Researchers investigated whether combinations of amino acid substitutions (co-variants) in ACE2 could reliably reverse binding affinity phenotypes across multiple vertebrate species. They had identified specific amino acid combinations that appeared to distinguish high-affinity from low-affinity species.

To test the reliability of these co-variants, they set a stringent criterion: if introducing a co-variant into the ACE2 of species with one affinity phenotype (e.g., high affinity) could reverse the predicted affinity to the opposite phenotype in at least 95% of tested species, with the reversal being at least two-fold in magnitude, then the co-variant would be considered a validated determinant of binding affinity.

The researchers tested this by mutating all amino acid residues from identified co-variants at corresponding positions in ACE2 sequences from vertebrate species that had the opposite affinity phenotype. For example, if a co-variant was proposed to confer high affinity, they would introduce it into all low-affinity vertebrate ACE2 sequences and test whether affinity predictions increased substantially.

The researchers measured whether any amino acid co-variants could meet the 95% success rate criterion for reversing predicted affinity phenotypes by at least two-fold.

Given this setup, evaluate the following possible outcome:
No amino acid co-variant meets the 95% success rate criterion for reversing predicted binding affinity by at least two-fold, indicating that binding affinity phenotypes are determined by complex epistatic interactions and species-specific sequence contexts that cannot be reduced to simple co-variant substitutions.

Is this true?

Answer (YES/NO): NO